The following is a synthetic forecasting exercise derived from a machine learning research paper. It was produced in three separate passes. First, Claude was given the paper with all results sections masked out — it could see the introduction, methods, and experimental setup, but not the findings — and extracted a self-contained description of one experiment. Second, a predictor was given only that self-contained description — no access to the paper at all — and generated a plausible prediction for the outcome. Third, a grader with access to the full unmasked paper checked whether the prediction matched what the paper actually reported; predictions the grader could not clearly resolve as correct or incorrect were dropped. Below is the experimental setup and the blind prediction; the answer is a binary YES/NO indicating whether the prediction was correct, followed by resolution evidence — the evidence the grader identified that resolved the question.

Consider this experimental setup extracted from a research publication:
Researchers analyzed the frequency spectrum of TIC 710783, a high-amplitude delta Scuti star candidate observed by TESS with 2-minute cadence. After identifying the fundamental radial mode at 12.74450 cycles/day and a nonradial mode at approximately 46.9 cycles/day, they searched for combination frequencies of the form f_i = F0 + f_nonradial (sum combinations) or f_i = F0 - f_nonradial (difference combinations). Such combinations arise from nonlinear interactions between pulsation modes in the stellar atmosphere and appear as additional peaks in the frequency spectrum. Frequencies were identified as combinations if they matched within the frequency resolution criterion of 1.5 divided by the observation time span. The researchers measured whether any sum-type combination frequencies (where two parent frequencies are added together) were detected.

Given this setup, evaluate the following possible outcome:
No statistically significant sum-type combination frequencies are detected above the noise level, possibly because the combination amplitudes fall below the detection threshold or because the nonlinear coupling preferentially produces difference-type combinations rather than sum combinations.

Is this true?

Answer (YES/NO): NO